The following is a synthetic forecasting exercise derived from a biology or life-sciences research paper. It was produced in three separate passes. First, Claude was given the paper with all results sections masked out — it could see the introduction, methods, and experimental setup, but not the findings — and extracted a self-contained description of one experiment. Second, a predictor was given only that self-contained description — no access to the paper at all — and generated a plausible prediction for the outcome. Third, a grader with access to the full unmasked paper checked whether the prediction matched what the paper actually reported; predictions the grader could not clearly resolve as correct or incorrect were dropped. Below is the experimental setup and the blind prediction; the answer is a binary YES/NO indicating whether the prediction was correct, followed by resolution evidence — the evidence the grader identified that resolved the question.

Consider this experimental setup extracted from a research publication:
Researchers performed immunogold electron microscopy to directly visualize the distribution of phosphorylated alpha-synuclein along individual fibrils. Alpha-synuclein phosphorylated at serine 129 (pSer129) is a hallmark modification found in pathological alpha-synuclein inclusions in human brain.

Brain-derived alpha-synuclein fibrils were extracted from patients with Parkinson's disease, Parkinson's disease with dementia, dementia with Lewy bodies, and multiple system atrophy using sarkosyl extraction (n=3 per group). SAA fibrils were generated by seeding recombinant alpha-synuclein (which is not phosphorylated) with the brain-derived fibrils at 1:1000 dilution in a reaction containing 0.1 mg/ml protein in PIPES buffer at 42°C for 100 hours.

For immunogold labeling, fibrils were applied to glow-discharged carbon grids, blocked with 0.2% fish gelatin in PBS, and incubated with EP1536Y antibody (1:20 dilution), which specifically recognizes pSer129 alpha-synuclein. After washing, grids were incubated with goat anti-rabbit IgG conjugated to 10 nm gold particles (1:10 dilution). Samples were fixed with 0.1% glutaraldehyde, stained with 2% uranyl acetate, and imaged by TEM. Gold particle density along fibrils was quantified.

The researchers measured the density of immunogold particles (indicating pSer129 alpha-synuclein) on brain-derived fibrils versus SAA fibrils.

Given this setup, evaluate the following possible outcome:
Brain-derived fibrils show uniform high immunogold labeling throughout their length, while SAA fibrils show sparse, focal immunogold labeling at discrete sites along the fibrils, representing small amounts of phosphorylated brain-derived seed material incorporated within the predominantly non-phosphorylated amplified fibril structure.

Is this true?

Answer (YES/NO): NO